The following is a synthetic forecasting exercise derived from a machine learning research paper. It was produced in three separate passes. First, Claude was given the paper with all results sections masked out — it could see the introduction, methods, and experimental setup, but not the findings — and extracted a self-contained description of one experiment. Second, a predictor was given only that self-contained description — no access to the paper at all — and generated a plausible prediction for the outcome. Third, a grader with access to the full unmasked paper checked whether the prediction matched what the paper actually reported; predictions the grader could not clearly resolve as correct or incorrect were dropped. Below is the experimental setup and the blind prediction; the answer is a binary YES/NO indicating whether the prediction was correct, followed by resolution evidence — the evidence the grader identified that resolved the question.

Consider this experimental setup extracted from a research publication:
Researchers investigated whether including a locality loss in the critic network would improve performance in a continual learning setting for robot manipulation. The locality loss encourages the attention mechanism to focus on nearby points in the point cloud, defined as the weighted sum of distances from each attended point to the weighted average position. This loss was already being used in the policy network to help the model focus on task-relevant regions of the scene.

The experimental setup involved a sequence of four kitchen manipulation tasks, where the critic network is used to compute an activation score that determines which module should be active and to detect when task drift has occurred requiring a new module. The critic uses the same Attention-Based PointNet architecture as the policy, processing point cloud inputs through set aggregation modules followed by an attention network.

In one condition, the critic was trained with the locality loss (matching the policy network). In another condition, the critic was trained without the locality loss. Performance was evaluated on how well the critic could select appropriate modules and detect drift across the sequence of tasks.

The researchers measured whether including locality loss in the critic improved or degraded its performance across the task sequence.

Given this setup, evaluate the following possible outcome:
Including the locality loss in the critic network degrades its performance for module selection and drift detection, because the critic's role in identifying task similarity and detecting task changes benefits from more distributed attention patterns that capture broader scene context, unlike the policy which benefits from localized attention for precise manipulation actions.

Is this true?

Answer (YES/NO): YES